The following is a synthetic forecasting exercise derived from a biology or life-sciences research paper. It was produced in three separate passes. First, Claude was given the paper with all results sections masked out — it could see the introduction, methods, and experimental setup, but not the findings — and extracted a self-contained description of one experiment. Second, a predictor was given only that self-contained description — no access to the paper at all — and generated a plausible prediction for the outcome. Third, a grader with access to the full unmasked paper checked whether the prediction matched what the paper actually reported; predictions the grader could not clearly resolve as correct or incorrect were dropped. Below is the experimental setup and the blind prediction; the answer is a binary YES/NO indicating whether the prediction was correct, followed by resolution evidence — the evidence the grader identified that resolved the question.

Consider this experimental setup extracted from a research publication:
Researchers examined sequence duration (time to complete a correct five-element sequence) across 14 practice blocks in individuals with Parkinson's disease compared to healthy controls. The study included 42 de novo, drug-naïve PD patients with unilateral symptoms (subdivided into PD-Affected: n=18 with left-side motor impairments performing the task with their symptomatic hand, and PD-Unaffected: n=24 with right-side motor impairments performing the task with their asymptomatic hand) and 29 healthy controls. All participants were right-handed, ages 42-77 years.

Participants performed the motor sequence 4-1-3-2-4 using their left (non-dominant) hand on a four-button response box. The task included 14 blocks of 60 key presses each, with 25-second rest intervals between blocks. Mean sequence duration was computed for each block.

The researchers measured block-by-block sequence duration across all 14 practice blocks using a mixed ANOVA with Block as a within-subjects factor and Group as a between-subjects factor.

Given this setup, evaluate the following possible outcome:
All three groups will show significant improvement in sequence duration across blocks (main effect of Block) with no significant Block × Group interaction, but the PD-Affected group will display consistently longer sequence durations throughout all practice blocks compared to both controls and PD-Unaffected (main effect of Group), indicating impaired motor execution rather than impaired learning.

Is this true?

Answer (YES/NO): YES